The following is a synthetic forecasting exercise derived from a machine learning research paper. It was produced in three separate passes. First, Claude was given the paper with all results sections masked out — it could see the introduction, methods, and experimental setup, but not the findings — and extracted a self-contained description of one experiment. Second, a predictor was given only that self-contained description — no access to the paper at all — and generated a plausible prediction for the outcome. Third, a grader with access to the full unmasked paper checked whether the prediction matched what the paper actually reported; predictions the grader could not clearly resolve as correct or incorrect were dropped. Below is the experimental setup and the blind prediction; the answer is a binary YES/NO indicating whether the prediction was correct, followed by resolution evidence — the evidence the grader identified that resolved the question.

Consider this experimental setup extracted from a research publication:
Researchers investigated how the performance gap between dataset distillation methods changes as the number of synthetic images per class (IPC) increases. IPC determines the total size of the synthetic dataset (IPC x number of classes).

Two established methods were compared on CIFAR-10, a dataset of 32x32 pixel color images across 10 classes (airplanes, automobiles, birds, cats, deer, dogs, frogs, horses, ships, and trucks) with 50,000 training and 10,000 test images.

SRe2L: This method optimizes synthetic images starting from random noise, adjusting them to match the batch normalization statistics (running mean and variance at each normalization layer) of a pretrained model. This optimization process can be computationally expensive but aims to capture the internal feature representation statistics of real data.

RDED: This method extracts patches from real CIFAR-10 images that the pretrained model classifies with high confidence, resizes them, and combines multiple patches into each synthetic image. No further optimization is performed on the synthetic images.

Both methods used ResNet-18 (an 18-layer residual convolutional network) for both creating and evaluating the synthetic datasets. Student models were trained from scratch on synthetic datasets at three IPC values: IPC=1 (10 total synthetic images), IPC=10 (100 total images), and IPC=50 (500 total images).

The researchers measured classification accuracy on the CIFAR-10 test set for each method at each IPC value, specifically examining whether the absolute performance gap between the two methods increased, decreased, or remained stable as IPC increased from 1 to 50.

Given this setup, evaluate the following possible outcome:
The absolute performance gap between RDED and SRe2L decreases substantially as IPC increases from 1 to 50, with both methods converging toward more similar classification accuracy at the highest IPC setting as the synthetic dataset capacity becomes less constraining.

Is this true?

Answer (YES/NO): NO